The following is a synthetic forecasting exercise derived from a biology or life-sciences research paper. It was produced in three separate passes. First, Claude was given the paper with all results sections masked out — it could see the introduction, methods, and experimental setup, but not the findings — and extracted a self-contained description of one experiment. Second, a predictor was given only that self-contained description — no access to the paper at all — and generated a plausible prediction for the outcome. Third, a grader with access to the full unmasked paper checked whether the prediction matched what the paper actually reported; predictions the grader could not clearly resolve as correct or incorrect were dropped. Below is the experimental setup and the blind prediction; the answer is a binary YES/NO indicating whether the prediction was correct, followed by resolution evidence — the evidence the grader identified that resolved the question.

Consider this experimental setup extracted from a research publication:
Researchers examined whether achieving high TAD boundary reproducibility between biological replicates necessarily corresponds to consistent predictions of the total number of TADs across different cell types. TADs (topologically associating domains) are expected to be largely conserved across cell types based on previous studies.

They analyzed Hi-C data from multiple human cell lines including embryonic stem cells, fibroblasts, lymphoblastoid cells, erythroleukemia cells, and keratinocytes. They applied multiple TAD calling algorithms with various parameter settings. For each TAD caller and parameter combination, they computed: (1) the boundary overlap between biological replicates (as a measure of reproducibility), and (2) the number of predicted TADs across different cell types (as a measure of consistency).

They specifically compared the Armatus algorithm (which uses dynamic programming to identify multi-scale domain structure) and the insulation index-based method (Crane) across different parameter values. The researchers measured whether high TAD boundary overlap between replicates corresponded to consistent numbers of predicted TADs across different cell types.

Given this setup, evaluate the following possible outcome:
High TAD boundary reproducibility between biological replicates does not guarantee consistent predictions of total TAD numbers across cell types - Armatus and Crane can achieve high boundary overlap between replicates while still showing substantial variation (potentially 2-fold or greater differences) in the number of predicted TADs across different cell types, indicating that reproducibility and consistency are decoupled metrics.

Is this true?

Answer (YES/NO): NO